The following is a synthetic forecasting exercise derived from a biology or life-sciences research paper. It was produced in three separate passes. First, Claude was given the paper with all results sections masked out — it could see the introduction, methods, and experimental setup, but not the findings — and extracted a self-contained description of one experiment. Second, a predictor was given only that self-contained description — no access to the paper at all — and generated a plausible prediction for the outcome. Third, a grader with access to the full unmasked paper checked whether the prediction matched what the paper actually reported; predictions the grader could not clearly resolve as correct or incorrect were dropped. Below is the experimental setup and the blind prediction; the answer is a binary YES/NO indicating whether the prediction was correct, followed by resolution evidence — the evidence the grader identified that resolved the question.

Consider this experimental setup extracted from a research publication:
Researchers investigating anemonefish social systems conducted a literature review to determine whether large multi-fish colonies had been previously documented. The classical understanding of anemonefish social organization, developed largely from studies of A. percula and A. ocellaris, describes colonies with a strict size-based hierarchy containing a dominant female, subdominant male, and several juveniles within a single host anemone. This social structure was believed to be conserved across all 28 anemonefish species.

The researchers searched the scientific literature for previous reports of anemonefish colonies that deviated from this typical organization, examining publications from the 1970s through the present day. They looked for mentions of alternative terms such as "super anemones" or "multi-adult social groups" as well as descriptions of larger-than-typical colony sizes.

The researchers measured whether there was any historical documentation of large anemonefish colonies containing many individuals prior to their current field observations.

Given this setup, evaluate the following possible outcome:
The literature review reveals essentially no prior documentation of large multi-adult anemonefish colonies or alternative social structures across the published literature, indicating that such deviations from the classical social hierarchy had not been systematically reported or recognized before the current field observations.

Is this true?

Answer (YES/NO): NO